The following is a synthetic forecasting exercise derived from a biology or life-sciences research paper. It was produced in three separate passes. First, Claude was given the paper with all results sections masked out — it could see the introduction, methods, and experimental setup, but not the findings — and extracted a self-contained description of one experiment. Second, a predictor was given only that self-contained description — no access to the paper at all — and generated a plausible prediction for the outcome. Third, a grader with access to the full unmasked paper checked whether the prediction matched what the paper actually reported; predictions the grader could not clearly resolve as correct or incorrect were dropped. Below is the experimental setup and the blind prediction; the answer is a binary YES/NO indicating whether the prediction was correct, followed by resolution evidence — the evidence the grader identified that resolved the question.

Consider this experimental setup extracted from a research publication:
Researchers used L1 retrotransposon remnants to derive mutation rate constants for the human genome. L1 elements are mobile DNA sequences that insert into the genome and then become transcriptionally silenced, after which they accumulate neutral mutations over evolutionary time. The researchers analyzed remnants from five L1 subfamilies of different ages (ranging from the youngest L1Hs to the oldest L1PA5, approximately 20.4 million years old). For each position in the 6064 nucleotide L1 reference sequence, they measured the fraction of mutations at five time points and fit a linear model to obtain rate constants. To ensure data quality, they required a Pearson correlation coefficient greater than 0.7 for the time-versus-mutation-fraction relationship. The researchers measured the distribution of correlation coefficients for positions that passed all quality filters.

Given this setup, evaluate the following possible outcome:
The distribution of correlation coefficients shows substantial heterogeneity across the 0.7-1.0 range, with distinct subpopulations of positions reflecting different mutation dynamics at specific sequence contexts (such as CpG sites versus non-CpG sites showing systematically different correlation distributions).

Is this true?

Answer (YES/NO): NO